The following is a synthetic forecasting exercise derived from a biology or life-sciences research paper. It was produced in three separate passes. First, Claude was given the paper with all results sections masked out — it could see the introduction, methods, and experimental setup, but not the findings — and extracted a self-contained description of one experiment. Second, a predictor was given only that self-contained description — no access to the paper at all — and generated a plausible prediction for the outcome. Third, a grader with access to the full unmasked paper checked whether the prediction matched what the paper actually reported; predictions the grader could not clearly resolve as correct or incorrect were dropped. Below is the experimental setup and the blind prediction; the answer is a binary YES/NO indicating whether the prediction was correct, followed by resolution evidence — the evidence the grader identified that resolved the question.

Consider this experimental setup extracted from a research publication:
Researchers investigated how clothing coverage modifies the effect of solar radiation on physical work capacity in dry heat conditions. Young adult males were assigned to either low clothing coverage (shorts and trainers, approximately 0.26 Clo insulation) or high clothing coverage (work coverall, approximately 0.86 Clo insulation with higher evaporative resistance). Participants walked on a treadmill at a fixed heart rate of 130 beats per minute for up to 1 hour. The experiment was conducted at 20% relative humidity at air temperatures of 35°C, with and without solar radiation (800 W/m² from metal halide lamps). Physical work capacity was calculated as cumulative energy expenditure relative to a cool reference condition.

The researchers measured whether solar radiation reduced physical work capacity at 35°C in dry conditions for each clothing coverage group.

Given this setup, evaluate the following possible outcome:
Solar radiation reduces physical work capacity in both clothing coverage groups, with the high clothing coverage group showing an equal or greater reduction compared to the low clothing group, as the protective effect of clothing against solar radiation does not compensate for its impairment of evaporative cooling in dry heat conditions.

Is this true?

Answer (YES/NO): NO